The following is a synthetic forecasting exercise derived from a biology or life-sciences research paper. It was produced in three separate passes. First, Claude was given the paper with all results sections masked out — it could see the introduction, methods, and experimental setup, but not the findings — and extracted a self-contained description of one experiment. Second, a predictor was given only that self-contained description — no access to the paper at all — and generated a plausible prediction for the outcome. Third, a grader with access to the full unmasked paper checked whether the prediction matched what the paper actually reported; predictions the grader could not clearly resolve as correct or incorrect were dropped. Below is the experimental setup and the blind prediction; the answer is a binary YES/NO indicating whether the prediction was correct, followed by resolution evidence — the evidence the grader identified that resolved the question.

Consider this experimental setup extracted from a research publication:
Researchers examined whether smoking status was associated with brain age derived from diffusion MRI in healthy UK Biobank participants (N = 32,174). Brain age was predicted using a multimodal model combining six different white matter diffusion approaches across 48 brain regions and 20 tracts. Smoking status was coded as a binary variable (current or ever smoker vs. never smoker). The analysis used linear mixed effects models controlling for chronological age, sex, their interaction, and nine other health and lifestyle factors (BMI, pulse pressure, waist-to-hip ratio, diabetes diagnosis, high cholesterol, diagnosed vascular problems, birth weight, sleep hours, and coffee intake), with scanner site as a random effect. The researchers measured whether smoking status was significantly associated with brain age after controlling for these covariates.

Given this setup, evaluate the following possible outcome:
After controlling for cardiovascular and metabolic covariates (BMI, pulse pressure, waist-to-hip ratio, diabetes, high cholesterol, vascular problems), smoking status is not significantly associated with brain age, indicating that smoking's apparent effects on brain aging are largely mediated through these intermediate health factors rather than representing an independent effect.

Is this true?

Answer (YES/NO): NO